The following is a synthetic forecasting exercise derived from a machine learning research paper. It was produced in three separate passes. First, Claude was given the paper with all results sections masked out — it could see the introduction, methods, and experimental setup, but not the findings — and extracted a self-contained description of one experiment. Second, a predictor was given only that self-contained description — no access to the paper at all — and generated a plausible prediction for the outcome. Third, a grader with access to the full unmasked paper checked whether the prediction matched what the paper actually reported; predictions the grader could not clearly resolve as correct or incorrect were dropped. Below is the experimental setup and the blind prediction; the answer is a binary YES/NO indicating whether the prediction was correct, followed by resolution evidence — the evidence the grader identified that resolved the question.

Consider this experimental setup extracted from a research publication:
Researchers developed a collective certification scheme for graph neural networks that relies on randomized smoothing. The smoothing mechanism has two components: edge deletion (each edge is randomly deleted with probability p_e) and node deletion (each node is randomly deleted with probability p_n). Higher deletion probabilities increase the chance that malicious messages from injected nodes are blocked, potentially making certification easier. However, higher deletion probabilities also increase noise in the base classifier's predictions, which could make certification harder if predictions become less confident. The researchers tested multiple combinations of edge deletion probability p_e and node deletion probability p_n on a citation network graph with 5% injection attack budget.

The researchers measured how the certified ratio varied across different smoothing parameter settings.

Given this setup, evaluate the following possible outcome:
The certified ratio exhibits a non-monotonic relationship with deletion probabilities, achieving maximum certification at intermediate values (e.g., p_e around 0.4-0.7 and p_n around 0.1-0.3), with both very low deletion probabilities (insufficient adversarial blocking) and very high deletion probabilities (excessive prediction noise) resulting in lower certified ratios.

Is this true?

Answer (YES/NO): NO